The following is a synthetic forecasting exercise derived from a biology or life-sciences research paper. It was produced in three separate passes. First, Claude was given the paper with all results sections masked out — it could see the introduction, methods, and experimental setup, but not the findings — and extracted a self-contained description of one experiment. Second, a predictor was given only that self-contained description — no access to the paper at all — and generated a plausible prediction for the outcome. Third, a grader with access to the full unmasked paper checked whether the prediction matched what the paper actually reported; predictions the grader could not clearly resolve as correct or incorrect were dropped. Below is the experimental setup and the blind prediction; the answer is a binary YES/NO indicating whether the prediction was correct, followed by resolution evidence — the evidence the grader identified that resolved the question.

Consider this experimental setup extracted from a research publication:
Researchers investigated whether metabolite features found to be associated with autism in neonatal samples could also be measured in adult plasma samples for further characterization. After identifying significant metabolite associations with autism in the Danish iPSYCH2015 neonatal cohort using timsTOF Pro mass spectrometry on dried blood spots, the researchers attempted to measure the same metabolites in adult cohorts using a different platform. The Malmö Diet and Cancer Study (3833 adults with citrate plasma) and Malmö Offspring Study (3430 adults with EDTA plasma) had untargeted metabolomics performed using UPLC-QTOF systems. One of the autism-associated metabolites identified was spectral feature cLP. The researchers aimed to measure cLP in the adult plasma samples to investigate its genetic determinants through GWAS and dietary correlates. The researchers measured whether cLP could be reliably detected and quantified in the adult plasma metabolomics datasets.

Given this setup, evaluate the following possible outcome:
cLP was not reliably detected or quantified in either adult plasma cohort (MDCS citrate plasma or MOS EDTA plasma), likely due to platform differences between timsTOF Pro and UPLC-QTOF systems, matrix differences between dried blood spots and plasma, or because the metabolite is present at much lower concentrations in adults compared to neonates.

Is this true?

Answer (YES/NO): YES